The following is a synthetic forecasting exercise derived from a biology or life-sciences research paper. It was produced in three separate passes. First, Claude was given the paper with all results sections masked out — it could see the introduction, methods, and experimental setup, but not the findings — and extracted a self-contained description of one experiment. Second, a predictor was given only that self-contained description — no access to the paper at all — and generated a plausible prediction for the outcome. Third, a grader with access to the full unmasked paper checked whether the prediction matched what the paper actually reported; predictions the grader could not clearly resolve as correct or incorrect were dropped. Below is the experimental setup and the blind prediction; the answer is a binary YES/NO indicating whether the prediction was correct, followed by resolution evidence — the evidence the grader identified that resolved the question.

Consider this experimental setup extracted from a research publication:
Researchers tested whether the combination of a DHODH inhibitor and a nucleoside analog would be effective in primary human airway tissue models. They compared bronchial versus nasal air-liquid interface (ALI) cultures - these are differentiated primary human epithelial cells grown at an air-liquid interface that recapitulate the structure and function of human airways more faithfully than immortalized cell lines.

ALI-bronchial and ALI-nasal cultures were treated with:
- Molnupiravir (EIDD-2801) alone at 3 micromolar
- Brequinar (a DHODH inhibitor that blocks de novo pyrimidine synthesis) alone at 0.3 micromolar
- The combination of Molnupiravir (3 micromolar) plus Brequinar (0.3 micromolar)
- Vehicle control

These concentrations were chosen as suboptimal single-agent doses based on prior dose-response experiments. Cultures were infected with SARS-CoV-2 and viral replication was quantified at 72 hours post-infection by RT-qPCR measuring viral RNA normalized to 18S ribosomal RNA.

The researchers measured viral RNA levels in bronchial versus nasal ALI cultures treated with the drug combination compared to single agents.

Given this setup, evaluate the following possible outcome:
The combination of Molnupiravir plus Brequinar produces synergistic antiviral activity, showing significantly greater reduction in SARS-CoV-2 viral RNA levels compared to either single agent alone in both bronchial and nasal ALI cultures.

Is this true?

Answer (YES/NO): YES